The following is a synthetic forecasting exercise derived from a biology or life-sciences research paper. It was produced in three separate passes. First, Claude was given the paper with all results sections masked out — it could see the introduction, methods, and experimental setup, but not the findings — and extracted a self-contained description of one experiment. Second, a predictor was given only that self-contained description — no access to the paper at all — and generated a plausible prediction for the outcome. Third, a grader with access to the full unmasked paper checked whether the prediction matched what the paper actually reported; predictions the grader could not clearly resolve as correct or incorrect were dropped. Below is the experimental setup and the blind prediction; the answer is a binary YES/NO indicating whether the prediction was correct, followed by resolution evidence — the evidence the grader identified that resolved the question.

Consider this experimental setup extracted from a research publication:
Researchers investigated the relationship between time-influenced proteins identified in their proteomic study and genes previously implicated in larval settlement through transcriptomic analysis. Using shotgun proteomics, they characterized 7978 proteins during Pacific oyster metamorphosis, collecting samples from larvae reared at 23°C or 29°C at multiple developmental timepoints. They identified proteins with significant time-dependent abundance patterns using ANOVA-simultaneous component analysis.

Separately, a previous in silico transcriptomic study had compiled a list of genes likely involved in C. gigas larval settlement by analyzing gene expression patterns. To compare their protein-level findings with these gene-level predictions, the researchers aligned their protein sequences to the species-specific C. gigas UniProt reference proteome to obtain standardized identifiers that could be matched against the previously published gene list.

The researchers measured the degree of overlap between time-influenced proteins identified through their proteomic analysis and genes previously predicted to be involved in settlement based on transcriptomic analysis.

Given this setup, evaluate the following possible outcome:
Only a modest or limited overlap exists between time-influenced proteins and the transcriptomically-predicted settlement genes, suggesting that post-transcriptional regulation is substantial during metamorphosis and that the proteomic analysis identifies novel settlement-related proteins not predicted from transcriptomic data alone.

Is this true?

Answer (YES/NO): YES